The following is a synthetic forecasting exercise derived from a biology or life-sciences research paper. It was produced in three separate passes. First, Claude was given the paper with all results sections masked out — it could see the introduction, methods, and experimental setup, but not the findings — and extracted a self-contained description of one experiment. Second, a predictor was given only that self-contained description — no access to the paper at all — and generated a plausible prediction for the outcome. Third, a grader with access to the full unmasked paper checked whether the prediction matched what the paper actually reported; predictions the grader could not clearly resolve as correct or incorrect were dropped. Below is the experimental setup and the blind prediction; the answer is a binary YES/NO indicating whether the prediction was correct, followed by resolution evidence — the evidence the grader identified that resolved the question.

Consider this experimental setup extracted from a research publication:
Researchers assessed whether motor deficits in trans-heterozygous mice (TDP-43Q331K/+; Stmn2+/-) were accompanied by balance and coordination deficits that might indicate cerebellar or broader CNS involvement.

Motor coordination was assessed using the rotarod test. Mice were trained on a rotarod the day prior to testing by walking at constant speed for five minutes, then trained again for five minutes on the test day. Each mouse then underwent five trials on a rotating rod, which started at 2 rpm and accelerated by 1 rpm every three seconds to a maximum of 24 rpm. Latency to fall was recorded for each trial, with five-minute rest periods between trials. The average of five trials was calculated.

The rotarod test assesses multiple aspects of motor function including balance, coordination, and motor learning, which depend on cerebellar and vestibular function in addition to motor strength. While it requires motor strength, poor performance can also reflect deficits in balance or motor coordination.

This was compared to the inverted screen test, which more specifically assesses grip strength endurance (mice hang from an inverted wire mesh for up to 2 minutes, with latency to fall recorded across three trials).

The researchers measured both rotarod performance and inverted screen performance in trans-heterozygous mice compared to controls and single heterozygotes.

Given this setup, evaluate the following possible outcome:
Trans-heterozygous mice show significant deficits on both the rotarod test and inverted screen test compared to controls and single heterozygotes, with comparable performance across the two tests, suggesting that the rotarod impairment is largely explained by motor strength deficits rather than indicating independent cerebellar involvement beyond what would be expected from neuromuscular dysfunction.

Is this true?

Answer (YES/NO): NO